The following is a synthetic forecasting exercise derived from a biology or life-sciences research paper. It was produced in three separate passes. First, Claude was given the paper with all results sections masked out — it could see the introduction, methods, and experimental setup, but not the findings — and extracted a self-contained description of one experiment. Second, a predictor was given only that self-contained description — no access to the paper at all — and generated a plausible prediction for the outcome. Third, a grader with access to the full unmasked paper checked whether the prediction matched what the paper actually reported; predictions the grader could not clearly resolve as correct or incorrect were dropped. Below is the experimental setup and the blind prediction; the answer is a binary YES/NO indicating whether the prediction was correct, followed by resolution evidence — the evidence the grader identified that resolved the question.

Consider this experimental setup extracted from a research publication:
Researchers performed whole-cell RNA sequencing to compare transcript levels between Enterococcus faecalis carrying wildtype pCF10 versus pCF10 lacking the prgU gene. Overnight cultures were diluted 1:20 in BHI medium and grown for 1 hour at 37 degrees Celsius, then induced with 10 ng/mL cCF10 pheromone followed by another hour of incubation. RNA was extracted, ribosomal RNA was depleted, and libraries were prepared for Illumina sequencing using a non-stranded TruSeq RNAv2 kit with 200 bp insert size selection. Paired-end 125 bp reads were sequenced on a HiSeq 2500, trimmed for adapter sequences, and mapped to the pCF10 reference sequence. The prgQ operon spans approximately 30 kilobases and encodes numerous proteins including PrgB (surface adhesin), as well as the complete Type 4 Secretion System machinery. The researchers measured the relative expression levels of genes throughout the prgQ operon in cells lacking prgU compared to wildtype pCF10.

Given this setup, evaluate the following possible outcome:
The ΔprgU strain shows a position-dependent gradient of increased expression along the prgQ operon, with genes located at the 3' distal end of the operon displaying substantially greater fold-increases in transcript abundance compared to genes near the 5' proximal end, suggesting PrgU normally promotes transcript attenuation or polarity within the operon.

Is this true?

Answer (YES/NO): NO